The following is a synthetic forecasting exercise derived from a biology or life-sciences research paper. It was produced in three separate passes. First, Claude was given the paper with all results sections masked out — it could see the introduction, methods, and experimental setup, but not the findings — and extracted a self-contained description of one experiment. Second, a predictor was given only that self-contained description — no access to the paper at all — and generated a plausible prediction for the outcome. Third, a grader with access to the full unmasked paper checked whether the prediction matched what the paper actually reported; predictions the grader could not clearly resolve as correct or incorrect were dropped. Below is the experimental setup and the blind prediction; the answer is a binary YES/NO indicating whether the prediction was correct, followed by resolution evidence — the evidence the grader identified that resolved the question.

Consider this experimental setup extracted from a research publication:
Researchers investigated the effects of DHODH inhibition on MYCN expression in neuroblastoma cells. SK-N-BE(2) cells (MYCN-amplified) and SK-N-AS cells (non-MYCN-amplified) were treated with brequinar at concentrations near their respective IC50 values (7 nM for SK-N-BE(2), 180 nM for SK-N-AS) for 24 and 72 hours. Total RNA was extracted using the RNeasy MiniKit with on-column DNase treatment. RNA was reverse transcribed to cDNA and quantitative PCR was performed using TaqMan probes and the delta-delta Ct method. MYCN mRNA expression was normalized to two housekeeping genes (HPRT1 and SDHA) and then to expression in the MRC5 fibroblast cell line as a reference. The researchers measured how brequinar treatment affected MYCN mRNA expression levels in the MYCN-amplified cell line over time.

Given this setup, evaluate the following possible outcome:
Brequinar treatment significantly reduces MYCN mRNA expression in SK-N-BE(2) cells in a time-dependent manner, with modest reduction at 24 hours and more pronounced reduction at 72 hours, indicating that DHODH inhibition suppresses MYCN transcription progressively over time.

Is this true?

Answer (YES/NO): NO